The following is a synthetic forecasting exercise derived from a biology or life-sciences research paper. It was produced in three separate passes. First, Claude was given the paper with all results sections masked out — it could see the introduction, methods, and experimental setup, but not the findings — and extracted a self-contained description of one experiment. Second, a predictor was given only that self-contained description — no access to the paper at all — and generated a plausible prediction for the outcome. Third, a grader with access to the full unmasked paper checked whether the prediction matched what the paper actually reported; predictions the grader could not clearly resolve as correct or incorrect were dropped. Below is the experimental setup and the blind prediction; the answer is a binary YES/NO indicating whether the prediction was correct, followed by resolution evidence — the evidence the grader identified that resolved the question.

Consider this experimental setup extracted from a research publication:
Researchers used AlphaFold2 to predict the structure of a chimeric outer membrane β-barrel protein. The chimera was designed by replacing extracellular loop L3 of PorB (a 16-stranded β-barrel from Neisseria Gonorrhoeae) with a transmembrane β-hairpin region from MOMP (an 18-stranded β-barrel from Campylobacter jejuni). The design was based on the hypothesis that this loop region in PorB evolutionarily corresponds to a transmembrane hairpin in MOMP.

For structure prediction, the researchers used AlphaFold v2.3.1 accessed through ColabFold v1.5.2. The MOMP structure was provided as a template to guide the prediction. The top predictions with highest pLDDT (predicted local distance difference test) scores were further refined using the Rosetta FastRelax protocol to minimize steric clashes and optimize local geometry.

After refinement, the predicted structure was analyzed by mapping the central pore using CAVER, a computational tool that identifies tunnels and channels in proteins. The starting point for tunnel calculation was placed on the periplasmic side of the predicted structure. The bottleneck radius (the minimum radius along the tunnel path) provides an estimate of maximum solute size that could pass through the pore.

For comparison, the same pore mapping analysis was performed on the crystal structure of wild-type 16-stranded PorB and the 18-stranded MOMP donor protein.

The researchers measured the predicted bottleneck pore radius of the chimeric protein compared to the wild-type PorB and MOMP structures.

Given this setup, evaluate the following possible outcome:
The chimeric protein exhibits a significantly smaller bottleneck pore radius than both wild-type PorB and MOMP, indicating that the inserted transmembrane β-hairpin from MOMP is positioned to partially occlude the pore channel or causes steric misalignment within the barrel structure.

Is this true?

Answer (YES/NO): NO